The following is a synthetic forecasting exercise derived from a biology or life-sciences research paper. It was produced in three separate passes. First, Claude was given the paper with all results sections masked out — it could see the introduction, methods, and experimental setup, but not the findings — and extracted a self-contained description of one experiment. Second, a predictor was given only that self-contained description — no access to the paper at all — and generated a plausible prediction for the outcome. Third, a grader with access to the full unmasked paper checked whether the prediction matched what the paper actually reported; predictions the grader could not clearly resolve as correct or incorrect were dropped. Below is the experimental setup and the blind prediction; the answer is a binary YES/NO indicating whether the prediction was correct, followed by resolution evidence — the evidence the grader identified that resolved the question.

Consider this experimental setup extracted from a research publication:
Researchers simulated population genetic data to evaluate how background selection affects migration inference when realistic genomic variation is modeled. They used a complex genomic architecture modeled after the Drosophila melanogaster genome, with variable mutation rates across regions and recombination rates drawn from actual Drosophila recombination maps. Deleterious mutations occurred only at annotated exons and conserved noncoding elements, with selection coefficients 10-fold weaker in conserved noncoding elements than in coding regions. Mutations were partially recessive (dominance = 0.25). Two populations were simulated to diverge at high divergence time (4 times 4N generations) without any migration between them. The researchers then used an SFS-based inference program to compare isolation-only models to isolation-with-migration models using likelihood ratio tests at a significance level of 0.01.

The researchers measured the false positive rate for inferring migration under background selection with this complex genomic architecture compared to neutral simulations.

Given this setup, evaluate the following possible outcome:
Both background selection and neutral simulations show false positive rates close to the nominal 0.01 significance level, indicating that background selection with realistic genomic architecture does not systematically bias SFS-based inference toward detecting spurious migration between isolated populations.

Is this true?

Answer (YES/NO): NO